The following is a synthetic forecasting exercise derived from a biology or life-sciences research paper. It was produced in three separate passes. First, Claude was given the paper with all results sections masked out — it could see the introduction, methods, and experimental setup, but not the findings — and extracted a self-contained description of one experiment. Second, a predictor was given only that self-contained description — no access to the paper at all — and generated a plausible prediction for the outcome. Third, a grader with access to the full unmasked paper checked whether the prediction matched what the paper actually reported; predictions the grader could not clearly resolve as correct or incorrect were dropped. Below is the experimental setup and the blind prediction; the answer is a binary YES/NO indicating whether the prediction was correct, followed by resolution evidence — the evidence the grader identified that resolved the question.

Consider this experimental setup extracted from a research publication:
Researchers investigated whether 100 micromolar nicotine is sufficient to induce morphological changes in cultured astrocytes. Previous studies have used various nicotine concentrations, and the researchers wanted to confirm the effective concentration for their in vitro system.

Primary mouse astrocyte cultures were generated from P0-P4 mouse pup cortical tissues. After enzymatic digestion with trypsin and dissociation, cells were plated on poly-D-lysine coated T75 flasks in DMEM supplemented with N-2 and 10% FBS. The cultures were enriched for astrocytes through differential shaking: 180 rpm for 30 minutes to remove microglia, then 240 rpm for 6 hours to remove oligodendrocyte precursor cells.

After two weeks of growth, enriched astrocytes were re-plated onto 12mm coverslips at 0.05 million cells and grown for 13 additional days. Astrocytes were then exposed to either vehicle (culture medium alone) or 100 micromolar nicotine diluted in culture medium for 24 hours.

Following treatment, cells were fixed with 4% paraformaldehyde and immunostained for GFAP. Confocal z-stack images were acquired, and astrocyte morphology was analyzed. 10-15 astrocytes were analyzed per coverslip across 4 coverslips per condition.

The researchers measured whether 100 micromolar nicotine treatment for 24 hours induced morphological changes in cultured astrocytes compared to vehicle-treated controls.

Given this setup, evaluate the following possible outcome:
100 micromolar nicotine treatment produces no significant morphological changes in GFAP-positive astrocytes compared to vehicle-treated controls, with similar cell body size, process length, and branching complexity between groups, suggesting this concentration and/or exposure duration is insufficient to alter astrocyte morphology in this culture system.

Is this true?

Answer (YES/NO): NO